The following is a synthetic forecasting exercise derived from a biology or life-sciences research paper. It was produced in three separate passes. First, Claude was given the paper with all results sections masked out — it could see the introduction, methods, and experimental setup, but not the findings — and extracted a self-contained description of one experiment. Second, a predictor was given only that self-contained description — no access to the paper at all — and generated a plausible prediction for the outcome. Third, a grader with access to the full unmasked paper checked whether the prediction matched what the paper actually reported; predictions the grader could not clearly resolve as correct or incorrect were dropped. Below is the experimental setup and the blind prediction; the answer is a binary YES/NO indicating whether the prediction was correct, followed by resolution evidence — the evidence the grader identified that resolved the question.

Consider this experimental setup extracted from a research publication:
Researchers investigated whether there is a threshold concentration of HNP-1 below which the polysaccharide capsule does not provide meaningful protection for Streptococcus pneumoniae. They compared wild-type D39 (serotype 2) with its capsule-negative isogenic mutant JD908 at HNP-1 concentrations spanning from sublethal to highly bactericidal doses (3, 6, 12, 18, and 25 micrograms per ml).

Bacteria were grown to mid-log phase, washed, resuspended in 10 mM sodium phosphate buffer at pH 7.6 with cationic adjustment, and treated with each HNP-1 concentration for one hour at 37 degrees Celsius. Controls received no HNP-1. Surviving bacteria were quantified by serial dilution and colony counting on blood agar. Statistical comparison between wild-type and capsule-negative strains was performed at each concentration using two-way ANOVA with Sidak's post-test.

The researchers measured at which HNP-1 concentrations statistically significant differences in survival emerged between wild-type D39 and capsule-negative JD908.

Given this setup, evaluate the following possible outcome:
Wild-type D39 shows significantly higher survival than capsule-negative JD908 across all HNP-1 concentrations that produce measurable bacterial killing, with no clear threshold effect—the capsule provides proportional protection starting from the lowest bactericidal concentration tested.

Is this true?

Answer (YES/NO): YES